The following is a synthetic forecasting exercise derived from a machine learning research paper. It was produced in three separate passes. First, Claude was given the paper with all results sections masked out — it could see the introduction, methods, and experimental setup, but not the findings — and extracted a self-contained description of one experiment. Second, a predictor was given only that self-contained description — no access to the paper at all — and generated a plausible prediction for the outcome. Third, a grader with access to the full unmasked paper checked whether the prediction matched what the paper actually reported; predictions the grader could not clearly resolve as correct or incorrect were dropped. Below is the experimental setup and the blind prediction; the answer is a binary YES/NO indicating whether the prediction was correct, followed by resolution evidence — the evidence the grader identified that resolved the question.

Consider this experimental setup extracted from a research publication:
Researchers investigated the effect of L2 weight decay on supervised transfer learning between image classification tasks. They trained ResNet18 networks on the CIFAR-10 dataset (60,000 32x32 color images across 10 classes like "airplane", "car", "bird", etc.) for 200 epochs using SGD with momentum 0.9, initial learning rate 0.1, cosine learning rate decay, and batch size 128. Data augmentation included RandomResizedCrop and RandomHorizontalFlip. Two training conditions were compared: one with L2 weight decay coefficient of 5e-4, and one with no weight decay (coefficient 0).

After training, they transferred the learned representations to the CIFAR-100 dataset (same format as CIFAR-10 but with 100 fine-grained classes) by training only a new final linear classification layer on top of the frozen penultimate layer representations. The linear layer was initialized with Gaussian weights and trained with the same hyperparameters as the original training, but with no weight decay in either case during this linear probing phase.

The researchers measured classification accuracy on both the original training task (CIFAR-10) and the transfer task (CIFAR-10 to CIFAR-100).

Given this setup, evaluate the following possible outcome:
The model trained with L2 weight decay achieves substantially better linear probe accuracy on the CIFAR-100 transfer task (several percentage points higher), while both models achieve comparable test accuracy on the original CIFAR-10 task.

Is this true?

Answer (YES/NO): NO